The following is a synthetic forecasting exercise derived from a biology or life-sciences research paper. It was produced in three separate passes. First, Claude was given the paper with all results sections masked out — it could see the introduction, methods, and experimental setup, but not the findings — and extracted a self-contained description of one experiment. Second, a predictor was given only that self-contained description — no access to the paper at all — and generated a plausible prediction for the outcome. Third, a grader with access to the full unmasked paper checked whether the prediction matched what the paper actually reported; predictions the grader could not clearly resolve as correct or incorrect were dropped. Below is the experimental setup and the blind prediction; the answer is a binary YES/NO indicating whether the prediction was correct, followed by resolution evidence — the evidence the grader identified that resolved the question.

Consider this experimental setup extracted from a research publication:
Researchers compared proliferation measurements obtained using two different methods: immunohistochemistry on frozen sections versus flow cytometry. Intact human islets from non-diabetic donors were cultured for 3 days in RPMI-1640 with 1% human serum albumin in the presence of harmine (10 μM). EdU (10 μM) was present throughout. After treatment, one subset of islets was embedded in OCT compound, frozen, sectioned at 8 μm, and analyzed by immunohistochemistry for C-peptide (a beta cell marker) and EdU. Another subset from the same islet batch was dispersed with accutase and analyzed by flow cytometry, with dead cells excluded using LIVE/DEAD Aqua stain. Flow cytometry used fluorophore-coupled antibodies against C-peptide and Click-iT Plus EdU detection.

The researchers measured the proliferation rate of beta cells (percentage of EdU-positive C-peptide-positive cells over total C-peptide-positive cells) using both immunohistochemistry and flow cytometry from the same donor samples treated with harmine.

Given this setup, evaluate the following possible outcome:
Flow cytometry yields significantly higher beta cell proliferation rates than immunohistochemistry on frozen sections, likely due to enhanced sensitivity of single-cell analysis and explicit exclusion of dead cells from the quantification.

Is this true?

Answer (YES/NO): NO